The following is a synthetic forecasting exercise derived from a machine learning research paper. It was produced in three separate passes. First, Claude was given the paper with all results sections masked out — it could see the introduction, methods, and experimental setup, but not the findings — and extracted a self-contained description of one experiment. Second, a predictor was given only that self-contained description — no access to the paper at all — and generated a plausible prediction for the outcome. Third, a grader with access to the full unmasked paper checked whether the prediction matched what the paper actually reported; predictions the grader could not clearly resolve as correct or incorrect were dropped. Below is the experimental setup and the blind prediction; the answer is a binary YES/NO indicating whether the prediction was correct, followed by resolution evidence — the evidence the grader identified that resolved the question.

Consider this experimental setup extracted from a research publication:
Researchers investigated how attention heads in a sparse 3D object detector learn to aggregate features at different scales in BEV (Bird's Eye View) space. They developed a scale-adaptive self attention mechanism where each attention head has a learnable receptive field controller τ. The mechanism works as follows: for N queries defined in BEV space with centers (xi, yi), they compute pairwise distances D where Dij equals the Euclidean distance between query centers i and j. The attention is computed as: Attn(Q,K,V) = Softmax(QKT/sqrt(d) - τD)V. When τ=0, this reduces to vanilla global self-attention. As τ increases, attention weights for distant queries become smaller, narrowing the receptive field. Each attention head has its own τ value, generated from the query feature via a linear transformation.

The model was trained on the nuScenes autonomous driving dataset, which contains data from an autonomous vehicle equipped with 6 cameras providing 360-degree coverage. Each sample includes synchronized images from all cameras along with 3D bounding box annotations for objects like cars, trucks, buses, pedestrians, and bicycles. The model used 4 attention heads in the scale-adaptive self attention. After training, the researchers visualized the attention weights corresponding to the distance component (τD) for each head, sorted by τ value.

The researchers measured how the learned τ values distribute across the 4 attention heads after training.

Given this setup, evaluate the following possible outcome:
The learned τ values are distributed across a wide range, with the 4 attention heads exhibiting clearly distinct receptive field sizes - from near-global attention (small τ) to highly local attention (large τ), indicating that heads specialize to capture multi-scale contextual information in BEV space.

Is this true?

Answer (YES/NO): YES